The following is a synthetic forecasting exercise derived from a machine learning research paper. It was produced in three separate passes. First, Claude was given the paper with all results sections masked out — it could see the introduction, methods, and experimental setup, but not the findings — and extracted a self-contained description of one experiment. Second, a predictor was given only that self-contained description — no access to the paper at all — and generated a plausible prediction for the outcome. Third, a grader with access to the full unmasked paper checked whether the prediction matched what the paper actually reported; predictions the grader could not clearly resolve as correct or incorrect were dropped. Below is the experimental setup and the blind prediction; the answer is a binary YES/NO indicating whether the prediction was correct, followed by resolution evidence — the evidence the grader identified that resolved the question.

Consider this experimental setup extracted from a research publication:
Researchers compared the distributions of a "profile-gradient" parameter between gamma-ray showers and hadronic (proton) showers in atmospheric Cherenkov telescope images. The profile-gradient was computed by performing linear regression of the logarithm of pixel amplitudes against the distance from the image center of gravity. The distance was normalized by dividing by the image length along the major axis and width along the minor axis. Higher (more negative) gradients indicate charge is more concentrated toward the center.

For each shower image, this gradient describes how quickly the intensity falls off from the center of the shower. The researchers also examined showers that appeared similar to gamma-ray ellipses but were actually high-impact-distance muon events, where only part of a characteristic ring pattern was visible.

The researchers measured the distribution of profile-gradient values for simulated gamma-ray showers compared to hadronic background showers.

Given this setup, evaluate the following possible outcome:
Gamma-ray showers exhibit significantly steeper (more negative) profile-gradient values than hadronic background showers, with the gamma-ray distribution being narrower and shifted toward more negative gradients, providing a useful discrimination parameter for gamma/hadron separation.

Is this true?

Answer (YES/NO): YES